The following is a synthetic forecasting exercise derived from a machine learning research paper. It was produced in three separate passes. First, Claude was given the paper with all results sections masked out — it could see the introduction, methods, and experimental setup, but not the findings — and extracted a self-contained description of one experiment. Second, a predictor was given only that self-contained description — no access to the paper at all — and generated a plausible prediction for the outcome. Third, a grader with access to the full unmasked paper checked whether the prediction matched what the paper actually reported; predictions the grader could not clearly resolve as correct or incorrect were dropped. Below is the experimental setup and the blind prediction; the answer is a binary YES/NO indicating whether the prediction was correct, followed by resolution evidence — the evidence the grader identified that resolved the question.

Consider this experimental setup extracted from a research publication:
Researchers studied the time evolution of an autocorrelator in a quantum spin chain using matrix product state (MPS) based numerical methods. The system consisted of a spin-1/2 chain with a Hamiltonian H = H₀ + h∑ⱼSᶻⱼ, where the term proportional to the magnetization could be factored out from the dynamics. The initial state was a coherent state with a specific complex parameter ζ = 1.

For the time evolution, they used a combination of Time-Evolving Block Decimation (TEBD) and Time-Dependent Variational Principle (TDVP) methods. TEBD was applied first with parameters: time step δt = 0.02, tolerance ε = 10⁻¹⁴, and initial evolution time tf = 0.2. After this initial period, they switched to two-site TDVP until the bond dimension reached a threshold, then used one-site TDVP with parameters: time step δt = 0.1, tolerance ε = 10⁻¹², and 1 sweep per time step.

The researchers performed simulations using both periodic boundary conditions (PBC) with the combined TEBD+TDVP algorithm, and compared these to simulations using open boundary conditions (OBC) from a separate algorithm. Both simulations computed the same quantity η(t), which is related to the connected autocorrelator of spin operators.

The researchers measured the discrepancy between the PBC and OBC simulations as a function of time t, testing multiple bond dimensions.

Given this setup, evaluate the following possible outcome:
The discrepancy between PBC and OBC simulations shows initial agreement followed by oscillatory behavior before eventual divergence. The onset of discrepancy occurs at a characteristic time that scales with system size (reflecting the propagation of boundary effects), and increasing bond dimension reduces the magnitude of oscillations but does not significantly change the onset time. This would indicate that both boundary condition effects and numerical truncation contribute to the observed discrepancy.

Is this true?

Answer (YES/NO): NO